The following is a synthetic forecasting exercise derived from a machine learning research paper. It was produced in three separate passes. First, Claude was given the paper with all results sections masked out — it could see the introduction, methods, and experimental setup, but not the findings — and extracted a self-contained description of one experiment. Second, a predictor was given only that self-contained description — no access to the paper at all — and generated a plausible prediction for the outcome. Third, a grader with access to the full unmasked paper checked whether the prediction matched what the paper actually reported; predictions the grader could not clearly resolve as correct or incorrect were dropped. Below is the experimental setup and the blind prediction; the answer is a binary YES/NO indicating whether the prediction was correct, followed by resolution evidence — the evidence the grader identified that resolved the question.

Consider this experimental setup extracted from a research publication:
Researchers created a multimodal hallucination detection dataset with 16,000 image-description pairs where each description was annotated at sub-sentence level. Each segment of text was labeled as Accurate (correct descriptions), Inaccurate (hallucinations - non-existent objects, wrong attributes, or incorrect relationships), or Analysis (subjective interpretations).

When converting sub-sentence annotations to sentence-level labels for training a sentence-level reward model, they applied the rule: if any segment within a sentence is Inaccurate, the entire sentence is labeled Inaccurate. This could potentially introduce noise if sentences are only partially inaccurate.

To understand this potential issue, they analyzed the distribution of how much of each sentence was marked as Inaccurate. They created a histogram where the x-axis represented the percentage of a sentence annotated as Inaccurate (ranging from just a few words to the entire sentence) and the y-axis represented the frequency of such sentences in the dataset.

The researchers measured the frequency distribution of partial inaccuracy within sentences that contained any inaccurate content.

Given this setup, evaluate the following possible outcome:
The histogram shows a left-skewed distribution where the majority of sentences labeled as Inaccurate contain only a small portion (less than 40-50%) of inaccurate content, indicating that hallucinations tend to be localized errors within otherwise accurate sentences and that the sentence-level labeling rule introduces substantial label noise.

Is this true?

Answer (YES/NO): NO